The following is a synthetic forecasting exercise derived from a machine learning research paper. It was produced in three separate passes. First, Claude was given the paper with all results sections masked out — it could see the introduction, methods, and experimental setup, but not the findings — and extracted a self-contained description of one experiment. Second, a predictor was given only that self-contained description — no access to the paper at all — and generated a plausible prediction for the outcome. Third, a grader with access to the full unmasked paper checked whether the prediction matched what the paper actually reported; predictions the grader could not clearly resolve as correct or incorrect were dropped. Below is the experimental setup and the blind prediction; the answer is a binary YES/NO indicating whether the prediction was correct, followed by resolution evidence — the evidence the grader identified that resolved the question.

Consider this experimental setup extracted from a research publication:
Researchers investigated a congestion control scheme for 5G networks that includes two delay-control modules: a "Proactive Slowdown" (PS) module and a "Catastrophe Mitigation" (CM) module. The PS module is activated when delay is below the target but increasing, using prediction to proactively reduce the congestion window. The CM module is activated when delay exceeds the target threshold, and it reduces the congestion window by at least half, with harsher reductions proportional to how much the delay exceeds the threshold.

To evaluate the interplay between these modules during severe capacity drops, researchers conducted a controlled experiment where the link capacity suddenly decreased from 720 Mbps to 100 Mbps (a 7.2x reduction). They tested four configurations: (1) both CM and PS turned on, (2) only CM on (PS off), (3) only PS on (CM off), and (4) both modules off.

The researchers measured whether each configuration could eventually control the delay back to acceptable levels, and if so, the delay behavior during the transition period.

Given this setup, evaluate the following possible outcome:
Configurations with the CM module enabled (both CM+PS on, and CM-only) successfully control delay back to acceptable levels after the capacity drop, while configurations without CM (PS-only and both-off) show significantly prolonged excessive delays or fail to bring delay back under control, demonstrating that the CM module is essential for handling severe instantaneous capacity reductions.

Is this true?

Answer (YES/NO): YES